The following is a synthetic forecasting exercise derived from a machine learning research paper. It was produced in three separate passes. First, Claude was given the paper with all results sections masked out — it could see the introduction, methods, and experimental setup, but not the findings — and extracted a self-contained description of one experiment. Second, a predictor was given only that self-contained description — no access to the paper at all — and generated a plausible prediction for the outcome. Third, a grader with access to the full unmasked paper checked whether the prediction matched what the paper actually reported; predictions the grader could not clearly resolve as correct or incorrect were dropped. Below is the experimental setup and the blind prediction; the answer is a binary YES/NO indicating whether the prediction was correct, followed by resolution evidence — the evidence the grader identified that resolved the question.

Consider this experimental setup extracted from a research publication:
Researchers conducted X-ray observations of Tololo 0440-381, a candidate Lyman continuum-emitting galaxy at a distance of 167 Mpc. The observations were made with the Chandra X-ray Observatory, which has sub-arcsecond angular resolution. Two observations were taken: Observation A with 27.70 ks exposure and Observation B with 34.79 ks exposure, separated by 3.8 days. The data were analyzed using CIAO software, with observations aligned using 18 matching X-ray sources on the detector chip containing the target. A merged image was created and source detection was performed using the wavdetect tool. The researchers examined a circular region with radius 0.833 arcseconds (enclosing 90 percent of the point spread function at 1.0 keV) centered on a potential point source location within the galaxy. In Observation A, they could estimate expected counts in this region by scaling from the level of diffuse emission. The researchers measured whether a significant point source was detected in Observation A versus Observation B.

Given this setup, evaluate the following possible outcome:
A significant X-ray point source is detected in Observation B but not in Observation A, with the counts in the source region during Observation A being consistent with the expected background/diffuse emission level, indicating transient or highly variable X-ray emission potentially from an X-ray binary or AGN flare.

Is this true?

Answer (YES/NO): YES